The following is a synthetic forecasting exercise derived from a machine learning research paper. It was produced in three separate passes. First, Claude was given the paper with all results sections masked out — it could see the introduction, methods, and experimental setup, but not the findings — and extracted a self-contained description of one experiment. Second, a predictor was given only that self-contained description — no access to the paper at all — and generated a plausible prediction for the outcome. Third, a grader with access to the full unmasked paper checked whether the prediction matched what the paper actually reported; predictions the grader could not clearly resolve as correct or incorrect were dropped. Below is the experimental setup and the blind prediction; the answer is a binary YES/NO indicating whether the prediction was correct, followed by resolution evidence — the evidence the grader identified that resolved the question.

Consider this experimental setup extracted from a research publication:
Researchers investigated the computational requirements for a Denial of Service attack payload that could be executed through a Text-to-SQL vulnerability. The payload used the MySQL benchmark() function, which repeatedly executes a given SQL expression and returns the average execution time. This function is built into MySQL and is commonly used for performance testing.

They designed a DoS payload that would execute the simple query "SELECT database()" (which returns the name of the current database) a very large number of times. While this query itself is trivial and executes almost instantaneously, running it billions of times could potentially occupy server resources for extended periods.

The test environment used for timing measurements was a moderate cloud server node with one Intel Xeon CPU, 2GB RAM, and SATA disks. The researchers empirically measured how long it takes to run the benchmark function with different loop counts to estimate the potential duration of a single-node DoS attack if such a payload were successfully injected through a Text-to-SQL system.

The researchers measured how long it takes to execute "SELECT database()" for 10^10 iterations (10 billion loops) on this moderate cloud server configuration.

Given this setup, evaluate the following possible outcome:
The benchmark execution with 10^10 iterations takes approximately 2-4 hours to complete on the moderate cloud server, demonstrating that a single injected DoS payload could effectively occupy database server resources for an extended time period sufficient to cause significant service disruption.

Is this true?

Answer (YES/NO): NO